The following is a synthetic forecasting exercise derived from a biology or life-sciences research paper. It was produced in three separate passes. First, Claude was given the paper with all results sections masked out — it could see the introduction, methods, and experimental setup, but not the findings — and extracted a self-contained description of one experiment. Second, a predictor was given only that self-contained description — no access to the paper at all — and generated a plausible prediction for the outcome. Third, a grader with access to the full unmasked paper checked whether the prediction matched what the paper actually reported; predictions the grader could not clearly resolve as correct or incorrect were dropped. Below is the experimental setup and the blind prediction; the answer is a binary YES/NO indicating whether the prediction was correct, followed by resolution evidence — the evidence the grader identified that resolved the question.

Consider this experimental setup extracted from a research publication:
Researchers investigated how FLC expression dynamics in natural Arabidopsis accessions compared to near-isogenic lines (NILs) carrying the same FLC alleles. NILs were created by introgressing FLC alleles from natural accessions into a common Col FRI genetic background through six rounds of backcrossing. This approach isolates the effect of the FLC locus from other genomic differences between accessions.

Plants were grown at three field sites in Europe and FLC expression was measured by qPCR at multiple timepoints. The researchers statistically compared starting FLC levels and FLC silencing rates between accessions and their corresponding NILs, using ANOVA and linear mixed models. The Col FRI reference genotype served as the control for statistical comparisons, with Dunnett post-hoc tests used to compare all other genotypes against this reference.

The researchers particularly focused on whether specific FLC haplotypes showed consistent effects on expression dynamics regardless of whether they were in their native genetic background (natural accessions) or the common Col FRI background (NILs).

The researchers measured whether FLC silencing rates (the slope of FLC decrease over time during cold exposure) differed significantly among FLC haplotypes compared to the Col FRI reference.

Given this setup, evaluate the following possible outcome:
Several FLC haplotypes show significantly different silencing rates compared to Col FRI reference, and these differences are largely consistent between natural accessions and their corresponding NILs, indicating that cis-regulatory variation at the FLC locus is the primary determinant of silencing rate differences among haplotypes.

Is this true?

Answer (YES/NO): NO